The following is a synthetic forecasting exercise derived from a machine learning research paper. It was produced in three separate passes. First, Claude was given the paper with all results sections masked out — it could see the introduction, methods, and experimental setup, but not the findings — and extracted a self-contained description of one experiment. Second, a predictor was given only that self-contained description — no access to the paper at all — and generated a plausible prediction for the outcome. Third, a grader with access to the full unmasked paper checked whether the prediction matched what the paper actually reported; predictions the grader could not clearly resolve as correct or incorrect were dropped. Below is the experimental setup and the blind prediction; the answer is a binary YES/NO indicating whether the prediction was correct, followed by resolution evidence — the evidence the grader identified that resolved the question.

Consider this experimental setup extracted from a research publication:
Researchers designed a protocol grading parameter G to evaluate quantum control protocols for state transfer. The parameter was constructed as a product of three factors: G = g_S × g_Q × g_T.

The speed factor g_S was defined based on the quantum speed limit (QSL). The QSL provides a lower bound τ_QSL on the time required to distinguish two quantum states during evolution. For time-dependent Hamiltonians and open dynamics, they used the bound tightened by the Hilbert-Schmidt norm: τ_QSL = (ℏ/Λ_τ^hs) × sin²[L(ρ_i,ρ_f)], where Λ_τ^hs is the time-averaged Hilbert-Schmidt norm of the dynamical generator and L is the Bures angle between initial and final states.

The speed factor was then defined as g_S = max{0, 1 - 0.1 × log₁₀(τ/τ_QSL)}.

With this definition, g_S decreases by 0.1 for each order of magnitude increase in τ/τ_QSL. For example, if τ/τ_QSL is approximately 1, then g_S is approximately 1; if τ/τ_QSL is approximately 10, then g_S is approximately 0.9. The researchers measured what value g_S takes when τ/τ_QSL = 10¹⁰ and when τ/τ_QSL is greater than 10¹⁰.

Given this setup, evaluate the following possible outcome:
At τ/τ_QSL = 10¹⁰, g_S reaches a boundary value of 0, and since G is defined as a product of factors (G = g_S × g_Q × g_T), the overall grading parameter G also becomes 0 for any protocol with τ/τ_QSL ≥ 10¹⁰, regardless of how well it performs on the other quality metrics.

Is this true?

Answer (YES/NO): YES